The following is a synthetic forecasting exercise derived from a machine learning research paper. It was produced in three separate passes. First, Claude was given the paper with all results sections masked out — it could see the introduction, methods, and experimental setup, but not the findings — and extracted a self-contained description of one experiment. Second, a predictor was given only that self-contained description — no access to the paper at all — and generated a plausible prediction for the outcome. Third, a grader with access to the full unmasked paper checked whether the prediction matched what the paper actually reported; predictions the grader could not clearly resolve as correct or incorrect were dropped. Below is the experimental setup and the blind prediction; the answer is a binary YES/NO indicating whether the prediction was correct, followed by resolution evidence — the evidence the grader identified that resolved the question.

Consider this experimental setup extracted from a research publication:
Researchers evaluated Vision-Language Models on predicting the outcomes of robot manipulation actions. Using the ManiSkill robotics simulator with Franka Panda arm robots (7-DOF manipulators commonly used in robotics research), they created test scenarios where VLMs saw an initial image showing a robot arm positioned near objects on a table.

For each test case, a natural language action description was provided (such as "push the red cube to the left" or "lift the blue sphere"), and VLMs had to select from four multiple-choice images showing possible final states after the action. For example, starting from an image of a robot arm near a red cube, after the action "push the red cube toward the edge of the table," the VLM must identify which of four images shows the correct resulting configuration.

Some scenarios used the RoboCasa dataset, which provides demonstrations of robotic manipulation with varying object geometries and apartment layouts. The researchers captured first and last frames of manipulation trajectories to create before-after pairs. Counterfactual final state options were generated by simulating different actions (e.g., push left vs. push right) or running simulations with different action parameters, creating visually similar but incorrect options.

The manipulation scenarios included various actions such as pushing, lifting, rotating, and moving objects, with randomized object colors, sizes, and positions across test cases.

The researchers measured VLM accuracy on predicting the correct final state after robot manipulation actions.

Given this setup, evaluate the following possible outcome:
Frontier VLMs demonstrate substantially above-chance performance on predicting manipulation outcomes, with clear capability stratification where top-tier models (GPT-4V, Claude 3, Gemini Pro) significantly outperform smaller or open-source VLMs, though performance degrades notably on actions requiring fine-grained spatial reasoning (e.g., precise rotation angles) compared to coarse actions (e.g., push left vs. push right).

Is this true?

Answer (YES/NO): NO